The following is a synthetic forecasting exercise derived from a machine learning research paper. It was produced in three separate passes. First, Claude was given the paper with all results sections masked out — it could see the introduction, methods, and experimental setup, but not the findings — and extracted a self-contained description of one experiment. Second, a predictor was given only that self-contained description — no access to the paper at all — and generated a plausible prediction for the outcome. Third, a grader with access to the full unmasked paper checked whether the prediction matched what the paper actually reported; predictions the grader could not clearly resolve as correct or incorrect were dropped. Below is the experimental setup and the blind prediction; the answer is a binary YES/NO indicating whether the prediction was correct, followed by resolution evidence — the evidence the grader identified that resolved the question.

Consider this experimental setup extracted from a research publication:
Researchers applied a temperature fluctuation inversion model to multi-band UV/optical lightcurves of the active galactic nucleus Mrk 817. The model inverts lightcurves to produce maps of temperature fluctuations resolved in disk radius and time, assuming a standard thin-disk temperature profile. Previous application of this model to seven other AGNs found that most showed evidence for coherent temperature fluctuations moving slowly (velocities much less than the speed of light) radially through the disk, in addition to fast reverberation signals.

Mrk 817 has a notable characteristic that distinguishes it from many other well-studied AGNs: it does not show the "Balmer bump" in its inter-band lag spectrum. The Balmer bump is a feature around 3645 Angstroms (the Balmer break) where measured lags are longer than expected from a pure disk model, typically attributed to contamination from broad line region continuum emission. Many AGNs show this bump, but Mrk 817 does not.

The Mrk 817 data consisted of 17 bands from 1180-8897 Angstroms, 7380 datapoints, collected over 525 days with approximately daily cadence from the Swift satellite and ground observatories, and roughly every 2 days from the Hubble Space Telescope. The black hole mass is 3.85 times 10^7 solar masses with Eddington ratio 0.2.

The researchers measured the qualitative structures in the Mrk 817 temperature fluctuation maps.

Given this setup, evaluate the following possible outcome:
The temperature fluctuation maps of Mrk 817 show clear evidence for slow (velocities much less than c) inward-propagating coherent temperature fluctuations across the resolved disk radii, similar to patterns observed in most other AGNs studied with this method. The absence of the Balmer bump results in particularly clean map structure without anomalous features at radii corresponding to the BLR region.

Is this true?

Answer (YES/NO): NO